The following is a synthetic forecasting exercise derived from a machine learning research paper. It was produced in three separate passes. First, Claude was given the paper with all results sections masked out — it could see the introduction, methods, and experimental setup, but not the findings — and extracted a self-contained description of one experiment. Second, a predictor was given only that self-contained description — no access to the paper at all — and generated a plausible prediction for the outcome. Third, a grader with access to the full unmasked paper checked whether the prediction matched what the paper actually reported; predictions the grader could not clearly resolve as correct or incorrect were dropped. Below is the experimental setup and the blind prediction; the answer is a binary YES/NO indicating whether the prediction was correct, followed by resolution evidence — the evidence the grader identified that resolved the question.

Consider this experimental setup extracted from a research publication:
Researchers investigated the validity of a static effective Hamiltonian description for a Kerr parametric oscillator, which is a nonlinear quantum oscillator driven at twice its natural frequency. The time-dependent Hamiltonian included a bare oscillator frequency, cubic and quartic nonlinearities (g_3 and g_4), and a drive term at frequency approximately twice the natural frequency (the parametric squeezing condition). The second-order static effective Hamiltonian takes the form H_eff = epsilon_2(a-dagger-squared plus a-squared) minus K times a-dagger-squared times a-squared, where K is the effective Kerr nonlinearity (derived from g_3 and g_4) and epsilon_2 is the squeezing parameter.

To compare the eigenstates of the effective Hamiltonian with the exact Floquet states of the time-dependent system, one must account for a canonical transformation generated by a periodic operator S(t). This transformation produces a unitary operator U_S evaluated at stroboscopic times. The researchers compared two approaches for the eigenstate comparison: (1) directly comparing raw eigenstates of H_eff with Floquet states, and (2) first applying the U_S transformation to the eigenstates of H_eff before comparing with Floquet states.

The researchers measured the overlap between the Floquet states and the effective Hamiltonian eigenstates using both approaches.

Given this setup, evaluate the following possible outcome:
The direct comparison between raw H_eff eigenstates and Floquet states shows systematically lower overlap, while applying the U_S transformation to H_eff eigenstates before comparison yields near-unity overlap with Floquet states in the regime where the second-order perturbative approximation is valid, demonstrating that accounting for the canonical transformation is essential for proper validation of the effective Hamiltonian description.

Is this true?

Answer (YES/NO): YES